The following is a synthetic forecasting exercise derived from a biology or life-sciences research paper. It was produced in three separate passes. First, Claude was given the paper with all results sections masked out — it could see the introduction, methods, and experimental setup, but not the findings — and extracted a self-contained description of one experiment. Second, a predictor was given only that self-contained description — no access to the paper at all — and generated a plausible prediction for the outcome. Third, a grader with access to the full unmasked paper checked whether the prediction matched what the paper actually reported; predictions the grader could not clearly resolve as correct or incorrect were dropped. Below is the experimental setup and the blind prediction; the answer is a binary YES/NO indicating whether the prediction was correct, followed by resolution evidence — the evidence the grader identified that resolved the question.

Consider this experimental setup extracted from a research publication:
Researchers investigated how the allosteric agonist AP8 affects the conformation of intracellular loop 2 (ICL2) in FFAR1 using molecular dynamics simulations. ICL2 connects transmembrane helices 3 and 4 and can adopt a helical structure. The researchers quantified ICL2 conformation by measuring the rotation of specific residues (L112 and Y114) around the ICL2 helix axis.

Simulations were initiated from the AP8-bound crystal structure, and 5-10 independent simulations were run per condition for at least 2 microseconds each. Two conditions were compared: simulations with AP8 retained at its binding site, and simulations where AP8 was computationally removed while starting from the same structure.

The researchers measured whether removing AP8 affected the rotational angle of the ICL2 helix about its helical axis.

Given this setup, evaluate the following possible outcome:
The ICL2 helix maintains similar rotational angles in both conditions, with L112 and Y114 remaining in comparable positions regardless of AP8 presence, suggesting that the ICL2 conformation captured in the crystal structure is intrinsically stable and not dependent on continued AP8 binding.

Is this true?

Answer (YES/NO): NO